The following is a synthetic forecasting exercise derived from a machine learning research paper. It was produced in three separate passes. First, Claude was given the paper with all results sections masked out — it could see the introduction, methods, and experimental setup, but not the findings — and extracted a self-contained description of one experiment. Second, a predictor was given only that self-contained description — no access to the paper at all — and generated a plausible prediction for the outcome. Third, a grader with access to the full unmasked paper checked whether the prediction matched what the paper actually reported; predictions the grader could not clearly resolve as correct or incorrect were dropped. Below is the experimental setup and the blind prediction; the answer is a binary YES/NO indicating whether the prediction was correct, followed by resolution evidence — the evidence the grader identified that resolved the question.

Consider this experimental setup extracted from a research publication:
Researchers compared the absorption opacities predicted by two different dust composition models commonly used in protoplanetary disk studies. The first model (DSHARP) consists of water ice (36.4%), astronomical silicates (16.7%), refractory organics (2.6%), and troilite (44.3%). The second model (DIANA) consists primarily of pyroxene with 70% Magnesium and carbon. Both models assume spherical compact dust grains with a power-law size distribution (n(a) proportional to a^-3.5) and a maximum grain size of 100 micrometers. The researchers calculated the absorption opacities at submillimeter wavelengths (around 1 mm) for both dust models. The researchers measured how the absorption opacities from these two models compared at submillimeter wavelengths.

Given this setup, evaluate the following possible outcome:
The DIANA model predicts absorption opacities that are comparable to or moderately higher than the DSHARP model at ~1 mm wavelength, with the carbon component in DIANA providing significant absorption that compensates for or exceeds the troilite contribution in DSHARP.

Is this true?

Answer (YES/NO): NO